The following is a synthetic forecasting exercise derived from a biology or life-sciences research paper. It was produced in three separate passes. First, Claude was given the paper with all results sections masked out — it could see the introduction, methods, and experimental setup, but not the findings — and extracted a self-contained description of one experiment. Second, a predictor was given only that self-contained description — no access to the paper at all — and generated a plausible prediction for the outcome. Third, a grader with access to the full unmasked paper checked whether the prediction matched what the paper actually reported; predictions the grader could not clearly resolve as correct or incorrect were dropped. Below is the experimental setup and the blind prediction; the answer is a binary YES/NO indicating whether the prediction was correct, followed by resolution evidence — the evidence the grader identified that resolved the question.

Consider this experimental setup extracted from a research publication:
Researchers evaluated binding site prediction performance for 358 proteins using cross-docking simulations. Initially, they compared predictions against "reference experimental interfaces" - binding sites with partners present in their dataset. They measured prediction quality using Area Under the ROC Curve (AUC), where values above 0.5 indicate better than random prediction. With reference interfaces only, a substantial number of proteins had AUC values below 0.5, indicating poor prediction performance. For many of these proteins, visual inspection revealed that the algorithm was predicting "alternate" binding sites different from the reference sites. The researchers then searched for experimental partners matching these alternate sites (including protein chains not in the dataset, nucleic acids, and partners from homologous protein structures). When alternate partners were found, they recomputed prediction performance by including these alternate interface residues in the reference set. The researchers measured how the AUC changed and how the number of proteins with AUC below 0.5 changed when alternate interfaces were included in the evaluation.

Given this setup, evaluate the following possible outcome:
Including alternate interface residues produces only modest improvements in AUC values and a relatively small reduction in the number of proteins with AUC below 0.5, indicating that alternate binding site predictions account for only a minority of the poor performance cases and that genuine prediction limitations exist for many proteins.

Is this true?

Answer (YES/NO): NO